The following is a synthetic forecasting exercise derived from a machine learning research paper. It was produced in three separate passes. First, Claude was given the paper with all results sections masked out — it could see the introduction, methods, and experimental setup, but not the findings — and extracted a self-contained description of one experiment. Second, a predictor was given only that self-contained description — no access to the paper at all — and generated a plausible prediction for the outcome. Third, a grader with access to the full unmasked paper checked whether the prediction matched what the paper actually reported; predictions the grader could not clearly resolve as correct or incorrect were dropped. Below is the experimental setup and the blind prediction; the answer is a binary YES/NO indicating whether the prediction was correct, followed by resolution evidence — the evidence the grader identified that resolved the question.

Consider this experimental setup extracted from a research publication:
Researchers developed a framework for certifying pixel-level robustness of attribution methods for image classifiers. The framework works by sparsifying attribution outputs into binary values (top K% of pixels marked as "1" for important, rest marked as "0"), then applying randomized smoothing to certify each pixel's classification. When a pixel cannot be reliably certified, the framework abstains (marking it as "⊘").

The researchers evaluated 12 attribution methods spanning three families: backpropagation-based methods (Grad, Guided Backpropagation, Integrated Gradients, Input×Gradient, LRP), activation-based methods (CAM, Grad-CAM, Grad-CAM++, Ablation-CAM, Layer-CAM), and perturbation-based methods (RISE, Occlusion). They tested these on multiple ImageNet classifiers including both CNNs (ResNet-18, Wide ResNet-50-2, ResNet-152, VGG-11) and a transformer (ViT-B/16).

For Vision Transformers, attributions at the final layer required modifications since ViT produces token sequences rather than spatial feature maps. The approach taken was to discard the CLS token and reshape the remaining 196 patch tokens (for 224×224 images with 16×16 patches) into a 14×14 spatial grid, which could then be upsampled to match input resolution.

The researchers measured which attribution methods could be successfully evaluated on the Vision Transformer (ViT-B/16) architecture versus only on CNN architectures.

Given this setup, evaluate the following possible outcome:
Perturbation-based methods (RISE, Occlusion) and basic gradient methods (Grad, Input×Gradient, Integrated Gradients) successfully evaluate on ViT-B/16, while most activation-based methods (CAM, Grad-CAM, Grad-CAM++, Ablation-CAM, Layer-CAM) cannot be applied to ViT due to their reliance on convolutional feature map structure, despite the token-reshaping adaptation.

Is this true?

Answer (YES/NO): NO